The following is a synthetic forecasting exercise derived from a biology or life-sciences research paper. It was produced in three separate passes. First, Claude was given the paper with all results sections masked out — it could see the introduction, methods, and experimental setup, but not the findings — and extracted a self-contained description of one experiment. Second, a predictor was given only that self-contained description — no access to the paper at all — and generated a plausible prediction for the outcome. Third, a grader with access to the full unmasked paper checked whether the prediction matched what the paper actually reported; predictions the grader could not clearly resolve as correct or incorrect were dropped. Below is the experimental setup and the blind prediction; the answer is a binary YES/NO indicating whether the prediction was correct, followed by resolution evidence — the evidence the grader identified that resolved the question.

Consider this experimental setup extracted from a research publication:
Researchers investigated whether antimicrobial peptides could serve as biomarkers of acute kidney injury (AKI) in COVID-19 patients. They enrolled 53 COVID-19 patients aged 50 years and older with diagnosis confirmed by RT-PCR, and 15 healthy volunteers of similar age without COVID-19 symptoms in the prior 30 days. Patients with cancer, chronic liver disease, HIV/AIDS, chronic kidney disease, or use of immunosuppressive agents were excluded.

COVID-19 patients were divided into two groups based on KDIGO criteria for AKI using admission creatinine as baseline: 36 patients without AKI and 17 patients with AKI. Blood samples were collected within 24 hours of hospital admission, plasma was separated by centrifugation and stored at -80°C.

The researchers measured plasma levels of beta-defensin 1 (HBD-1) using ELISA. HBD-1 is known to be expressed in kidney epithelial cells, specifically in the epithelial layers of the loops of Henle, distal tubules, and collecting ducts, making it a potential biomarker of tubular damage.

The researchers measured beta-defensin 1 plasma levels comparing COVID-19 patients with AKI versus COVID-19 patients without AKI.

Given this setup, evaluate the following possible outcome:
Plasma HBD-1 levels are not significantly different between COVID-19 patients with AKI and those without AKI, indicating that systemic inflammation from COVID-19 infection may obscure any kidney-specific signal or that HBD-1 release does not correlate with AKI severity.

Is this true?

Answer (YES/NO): YES